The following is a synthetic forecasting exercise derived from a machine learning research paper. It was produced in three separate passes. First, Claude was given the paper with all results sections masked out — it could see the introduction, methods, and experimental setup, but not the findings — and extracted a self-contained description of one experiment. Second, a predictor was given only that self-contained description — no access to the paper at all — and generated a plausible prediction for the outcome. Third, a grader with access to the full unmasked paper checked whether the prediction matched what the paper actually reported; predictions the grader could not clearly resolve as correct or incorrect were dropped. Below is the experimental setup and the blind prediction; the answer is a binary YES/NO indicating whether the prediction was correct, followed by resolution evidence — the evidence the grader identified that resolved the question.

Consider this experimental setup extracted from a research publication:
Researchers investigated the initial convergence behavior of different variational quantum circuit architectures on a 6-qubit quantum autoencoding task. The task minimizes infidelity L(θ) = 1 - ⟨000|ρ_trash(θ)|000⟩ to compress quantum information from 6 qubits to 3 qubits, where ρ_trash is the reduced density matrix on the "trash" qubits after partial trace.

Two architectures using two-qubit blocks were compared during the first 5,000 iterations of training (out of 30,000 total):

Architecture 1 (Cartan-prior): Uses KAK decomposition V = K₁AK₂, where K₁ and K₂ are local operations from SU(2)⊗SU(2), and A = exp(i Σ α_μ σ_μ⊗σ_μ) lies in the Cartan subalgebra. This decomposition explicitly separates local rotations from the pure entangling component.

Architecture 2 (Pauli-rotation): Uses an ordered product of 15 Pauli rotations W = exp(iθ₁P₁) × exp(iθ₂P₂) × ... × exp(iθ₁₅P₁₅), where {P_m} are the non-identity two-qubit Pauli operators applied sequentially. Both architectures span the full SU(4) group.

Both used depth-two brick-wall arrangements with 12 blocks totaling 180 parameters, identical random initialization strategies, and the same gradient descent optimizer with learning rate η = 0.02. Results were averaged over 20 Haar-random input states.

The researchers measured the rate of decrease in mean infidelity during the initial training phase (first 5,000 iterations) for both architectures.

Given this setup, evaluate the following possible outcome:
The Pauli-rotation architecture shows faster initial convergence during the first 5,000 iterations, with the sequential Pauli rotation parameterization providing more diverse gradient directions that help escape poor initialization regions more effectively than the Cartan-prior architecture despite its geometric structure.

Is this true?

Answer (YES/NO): NO